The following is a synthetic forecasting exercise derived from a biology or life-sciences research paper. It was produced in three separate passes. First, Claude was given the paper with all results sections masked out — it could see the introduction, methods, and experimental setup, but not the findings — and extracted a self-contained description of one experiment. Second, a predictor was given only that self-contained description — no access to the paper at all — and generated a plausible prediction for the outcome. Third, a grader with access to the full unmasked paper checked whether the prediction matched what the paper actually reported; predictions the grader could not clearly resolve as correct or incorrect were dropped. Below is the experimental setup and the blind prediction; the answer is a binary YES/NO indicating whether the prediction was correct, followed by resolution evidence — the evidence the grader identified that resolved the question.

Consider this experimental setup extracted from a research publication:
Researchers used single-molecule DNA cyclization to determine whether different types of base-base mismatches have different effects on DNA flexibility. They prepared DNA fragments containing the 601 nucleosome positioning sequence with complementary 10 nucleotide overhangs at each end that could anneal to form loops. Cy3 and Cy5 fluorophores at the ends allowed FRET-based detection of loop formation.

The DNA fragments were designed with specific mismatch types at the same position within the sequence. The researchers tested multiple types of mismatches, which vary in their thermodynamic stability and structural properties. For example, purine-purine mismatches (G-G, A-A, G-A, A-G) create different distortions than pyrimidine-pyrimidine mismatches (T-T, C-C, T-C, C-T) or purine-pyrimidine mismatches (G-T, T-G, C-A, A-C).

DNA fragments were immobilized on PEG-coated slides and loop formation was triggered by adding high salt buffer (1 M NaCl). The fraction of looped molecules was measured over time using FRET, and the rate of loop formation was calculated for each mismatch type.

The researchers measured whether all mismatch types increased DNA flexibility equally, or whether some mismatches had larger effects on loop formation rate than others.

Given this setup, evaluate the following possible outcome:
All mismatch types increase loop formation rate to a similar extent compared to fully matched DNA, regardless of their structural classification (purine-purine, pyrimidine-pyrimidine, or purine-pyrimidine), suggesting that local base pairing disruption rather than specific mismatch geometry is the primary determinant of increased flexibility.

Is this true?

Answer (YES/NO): NO